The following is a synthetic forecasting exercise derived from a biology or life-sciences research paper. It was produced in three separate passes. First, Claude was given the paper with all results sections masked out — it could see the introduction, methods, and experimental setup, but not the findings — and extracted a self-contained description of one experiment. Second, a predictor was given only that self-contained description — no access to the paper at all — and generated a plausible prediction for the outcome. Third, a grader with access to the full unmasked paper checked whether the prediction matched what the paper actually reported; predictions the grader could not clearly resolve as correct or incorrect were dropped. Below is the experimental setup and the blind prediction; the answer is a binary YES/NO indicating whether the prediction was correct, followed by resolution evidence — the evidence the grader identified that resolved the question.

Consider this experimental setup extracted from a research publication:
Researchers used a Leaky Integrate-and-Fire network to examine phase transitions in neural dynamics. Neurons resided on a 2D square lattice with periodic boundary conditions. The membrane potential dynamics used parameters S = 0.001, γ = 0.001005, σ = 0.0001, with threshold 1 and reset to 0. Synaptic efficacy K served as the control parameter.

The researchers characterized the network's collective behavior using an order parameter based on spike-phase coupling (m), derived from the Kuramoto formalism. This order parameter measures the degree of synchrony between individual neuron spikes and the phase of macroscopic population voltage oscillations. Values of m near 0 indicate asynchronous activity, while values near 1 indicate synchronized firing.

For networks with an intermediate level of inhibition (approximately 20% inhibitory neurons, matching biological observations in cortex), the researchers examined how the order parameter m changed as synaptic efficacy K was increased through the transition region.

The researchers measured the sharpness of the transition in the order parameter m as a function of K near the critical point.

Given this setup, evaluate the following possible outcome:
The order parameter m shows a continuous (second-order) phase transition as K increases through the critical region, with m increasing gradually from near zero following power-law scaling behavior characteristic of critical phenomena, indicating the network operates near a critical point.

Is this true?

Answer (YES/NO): YES